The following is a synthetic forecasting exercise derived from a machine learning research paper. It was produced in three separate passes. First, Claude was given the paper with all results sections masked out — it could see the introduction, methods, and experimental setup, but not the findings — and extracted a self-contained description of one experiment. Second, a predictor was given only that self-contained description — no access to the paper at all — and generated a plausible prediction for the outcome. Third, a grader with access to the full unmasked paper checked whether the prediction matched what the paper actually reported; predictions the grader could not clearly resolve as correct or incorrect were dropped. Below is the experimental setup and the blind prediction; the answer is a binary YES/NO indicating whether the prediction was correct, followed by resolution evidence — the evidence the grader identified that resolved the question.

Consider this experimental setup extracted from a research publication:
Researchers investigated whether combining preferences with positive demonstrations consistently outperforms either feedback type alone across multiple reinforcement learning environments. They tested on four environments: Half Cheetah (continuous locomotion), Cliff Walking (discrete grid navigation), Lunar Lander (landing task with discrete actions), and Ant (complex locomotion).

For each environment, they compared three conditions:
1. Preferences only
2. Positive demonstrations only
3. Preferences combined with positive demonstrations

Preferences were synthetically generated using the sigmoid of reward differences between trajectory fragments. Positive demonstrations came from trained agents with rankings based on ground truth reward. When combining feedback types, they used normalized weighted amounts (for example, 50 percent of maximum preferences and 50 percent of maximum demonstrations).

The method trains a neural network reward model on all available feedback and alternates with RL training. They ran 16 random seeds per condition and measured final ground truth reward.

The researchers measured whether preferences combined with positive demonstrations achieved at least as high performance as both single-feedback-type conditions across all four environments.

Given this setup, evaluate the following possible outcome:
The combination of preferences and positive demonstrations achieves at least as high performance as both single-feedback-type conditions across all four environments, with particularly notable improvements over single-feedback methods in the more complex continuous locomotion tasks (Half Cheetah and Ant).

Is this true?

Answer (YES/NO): NO